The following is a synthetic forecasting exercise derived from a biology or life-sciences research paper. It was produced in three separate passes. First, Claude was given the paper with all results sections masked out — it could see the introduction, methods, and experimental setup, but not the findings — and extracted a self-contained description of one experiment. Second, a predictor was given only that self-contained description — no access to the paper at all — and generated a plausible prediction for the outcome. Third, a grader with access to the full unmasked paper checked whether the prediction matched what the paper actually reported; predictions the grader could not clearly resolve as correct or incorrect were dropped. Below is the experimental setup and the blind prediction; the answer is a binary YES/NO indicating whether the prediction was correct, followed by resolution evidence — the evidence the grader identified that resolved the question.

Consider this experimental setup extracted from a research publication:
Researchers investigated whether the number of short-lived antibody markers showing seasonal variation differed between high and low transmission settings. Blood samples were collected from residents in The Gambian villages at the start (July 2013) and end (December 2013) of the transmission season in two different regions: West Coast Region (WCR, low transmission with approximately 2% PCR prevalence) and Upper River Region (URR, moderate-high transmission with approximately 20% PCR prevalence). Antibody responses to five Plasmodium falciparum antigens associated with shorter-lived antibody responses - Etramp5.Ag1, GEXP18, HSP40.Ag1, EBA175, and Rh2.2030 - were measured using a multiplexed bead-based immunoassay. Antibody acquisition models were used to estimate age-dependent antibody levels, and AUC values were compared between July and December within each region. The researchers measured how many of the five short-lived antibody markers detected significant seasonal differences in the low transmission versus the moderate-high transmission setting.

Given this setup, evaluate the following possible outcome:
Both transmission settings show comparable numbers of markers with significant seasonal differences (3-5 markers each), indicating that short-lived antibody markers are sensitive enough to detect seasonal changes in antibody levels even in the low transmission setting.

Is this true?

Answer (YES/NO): NO